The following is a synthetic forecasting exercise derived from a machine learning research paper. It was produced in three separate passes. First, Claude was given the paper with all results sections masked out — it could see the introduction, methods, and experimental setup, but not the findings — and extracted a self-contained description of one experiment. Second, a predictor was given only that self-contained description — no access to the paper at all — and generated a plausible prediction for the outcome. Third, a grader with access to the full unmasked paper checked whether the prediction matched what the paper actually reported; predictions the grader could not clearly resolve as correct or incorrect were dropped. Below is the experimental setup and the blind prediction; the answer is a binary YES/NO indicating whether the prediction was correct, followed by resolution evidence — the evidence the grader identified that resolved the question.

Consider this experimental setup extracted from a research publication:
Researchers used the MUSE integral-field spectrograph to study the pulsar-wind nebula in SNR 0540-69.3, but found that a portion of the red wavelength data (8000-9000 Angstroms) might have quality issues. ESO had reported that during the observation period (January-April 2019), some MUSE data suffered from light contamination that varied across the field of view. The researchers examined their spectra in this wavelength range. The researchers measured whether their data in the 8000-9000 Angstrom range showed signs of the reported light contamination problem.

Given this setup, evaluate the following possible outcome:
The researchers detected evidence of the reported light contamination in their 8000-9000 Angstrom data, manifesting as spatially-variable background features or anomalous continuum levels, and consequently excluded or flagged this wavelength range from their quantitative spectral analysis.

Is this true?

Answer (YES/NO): YES